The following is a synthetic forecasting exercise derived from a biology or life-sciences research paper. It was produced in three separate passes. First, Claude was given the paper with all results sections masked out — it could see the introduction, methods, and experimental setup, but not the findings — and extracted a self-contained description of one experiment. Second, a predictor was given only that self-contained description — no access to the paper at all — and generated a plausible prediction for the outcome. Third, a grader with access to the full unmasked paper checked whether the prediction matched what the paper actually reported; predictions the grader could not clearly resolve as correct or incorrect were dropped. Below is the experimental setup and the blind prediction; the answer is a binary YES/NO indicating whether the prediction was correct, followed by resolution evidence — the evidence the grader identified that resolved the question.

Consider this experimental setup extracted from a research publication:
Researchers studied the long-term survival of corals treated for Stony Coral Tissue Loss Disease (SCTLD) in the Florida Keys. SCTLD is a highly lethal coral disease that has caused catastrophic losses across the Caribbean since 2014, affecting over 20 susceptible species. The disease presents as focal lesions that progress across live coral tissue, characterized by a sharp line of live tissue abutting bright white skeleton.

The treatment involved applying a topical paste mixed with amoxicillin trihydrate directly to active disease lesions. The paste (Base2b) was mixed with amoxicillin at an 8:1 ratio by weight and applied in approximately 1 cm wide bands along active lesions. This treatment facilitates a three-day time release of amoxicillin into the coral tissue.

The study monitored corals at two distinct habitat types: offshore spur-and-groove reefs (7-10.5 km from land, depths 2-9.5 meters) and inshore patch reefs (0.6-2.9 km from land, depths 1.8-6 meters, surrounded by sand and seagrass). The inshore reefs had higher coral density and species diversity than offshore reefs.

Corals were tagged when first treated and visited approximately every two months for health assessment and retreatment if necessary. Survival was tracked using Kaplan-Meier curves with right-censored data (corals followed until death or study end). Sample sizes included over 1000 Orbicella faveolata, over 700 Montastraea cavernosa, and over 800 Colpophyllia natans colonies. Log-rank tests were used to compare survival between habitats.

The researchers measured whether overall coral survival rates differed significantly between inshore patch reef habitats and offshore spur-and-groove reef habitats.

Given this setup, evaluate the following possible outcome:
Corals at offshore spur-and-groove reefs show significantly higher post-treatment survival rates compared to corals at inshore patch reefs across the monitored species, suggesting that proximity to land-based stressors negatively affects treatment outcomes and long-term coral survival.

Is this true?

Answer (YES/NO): NO